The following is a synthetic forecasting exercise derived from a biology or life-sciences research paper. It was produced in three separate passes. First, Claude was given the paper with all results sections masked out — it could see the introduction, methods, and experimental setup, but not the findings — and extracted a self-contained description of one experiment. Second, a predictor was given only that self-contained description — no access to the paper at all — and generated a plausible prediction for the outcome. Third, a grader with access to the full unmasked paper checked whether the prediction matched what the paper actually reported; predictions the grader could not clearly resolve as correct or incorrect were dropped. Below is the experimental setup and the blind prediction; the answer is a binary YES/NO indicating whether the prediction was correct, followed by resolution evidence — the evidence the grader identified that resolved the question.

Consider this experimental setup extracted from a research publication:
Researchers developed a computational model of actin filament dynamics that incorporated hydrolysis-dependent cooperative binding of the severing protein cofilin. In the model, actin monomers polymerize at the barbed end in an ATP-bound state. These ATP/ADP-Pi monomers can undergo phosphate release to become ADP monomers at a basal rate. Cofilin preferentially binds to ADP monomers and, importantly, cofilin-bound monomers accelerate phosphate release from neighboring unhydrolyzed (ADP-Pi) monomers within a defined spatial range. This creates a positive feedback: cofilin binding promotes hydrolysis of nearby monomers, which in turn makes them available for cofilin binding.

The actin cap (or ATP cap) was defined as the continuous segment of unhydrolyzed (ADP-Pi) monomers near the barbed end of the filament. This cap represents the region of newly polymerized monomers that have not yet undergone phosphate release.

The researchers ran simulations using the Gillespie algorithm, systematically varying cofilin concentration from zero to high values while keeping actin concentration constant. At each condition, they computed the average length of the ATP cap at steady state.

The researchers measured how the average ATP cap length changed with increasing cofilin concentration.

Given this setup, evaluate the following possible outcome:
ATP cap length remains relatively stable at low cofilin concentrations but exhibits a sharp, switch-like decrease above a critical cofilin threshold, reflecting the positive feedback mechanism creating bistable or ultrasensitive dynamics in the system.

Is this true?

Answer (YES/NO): NO